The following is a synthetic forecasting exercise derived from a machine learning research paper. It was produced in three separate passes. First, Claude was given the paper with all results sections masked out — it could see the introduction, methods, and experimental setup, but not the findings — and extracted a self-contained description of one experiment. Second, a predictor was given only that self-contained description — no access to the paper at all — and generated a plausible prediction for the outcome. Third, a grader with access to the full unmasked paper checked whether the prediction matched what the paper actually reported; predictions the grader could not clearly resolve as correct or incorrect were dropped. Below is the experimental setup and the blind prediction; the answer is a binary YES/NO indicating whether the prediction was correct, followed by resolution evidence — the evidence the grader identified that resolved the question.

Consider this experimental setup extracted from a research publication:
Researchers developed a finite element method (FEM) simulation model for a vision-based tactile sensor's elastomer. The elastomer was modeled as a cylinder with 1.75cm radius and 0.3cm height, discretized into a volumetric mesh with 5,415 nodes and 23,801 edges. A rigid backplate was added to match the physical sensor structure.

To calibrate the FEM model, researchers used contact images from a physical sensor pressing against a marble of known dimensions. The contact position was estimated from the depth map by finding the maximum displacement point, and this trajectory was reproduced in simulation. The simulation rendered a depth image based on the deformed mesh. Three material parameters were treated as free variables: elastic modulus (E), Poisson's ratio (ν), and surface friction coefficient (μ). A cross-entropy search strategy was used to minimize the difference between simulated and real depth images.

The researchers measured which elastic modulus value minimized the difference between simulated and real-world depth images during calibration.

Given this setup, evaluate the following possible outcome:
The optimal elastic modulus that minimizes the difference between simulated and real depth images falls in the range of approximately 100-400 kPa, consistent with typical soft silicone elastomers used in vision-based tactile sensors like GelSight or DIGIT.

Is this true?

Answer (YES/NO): NO